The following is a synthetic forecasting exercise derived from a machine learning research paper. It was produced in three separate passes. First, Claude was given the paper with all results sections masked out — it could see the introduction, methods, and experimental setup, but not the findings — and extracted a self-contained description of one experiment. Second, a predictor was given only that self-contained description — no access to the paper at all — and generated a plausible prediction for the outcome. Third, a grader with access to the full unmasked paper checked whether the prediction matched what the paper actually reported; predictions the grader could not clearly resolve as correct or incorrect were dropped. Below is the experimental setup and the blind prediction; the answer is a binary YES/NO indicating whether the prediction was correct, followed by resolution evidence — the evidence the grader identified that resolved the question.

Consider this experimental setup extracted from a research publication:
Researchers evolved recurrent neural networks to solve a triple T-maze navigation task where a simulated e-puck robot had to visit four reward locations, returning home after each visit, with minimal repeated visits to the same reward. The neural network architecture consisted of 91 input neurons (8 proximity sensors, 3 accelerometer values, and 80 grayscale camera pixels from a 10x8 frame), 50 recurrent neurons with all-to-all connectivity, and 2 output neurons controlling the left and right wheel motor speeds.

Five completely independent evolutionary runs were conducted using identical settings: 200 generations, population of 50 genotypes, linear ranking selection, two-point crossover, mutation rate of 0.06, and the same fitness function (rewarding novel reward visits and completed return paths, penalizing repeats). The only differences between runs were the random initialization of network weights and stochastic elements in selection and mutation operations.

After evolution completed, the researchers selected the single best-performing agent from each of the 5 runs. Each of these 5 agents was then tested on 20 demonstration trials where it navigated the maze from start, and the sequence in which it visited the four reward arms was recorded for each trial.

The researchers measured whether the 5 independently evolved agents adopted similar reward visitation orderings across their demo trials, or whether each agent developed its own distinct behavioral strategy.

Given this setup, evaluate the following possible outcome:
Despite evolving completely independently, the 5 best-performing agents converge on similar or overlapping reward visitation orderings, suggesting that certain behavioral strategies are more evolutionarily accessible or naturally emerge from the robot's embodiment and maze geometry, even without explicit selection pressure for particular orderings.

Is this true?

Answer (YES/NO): NO